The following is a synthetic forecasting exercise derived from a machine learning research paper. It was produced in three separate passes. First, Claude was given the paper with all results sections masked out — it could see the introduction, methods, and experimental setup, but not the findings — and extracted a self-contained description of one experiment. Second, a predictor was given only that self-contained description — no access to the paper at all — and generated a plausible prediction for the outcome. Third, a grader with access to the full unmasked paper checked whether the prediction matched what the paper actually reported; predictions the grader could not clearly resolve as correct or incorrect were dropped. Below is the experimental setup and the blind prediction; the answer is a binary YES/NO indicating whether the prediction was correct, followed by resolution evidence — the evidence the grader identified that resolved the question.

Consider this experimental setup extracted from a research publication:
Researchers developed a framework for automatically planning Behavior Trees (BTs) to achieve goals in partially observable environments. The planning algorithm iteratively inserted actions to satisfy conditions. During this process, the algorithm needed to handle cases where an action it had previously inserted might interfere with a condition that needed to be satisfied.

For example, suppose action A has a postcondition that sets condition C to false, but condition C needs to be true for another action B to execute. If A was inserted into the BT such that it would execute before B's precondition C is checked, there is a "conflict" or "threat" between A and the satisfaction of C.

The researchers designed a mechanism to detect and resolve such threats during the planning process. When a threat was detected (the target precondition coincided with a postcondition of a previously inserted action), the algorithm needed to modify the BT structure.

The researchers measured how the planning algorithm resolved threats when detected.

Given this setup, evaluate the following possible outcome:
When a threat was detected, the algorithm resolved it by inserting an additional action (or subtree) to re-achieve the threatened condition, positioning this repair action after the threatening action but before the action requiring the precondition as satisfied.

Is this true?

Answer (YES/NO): NO